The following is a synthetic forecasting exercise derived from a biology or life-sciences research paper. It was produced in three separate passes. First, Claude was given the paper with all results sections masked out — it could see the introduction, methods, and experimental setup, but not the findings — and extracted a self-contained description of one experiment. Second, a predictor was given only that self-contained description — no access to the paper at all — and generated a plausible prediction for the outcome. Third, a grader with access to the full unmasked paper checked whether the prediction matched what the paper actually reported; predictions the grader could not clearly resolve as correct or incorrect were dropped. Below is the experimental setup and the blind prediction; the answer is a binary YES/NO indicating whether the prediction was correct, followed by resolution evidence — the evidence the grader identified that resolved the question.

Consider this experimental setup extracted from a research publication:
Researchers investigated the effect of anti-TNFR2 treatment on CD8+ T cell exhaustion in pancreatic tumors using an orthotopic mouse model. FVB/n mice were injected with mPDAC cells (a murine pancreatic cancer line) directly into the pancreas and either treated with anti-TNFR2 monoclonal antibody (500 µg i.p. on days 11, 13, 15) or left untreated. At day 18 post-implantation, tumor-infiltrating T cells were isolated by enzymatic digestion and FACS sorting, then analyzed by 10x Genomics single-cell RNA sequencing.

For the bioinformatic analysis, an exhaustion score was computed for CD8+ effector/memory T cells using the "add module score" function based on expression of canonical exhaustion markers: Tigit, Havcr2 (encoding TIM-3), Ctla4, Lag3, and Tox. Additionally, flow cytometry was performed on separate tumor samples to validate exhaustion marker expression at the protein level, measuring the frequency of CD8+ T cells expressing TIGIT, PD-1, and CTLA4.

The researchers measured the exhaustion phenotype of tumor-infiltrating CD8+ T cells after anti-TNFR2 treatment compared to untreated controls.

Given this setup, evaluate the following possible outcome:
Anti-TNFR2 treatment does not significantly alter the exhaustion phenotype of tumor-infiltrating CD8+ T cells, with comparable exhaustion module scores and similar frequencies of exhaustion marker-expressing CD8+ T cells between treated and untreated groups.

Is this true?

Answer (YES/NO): NO